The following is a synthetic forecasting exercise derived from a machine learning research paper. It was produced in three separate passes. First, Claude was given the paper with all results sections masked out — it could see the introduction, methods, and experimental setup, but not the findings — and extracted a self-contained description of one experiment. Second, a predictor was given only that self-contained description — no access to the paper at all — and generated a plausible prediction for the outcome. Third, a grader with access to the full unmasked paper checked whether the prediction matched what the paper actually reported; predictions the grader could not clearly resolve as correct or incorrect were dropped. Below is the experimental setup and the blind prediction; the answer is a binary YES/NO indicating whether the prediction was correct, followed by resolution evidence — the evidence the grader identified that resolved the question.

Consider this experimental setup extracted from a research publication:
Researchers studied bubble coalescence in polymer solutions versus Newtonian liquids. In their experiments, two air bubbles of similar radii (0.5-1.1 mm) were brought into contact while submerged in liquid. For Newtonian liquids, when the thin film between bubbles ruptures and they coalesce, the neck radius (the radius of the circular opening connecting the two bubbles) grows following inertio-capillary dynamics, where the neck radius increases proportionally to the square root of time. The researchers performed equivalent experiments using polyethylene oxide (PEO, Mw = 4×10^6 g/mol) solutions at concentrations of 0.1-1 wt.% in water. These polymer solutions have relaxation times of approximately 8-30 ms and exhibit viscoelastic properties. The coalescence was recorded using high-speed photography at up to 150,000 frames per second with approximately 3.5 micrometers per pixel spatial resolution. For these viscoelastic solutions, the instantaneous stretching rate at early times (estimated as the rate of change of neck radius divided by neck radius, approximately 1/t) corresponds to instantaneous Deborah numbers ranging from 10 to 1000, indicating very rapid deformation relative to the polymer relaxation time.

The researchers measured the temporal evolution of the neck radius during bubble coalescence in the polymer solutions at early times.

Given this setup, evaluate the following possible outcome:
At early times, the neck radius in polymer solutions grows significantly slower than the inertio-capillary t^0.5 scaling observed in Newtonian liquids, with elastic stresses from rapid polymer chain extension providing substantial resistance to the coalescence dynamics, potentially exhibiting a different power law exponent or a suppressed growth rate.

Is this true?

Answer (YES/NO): NO